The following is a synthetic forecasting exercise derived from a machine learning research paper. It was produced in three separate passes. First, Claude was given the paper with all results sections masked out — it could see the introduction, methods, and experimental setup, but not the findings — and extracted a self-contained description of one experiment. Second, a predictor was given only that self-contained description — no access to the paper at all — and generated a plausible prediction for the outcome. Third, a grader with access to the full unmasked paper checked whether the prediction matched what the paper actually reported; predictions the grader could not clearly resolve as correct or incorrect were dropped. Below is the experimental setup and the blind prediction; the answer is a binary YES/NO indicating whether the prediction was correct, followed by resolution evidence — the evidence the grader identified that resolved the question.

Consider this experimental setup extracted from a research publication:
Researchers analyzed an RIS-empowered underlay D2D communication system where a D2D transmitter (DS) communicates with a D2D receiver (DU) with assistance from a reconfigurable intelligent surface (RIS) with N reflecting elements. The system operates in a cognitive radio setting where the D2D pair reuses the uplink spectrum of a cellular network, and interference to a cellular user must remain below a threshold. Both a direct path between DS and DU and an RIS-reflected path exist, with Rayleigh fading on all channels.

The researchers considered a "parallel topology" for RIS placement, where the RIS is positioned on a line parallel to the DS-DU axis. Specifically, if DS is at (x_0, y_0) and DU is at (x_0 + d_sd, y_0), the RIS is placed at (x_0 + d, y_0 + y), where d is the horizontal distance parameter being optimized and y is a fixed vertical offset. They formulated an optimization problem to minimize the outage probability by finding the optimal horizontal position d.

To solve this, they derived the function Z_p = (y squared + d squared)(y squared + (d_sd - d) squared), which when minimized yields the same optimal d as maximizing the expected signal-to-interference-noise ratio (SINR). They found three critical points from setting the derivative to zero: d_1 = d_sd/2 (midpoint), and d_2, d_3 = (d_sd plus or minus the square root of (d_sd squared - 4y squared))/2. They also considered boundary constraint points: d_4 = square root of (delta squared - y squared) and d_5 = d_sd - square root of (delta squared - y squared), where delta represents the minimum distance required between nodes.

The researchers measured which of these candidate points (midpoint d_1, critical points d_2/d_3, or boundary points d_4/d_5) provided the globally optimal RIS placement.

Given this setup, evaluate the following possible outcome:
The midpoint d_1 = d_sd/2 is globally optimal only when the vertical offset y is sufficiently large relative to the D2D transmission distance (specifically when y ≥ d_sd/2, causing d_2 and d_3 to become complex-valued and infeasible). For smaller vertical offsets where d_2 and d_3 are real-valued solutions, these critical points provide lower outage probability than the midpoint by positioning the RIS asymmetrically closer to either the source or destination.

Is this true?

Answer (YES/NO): NO